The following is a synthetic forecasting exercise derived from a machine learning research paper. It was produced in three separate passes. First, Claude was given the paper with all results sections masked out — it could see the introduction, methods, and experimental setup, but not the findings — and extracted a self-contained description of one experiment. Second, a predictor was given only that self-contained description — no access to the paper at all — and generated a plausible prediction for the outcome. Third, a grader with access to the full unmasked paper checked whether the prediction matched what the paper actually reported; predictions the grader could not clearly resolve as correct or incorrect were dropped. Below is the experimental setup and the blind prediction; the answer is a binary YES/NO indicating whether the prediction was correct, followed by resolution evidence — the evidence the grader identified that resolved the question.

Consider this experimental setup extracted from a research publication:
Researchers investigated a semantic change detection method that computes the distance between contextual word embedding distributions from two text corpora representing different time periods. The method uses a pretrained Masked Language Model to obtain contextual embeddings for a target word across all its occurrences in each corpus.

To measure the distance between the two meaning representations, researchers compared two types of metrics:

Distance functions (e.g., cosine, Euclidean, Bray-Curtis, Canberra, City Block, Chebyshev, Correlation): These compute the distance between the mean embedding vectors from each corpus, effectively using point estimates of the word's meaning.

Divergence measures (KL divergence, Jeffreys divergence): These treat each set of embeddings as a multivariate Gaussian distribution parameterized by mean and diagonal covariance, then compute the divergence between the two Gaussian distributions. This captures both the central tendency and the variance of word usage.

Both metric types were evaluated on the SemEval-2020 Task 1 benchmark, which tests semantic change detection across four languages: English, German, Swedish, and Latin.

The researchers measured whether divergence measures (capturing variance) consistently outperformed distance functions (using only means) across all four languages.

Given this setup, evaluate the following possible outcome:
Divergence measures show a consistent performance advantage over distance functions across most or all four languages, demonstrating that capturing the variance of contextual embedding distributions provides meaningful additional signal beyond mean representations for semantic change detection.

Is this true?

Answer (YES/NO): NO